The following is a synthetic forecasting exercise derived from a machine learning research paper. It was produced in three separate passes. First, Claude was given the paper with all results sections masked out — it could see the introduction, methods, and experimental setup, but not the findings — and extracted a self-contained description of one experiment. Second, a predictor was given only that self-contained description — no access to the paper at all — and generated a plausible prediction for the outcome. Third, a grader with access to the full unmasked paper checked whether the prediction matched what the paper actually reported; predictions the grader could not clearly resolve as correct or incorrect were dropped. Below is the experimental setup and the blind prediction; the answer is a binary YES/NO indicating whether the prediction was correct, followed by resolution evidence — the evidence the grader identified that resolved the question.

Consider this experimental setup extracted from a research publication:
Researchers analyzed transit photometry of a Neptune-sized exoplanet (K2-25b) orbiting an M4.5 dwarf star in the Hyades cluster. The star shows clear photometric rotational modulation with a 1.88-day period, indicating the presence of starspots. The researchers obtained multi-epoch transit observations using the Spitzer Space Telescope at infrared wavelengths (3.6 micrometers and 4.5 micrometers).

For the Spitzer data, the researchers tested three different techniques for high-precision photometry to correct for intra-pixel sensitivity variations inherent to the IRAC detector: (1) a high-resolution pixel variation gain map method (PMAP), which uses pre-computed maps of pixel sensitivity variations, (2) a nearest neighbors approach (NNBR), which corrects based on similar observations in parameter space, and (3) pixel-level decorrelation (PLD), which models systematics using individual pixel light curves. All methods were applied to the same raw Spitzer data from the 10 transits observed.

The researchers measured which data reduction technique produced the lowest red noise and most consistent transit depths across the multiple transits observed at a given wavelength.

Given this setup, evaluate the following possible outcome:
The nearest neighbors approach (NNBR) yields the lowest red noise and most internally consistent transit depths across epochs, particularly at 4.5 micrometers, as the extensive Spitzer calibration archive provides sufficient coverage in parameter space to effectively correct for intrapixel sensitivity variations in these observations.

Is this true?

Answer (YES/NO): NO